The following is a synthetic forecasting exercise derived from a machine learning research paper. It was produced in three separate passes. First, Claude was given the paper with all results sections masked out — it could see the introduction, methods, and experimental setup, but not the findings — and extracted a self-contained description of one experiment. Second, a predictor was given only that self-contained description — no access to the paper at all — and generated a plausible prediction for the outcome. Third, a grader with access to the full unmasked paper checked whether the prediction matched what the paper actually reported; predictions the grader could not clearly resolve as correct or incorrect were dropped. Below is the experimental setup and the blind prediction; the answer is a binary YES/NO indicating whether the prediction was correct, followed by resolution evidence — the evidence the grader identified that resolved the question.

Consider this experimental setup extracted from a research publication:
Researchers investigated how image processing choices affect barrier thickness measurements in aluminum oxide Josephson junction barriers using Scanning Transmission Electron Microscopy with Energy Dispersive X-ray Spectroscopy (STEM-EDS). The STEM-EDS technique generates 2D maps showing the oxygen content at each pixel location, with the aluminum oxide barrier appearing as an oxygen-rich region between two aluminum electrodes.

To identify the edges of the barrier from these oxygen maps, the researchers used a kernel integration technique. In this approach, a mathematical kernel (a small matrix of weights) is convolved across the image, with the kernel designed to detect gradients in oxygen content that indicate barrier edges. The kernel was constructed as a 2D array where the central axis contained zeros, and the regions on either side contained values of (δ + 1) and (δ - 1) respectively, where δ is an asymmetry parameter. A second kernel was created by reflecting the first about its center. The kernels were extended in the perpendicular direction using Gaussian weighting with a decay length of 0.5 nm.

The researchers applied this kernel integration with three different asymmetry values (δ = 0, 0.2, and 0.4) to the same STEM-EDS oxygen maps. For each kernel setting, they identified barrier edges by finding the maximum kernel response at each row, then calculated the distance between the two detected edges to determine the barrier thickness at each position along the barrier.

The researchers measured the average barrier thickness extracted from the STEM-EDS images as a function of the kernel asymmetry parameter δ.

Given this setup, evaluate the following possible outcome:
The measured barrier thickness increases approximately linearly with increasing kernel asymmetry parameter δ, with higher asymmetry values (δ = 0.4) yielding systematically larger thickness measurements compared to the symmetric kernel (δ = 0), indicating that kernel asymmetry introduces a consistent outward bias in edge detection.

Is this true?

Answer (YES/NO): NO